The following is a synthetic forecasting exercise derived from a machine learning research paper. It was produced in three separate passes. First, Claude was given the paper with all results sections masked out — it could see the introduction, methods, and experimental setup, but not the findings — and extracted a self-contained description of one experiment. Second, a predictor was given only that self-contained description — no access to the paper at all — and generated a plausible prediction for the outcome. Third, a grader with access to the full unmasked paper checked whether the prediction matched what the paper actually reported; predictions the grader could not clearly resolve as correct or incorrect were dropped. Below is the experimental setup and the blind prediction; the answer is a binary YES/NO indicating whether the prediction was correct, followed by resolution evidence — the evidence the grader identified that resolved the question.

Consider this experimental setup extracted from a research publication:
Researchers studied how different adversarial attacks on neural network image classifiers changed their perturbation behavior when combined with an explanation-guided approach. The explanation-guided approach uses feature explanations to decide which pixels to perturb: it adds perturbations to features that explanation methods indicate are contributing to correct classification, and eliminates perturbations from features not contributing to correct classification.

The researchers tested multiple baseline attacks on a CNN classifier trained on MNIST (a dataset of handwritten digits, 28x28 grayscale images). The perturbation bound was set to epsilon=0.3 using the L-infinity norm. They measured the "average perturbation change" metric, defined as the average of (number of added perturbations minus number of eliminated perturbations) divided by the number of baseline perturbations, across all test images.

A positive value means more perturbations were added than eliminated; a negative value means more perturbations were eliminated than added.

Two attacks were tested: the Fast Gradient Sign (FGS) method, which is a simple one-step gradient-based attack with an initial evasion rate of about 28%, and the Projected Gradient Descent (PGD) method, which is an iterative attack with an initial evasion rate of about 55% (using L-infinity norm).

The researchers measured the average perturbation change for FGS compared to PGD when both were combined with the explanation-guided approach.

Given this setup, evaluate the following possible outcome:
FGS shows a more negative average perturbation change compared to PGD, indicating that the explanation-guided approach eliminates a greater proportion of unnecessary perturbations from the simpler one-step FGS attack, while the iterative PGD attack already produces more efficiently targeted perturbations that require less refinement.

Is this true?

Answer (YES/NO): NO